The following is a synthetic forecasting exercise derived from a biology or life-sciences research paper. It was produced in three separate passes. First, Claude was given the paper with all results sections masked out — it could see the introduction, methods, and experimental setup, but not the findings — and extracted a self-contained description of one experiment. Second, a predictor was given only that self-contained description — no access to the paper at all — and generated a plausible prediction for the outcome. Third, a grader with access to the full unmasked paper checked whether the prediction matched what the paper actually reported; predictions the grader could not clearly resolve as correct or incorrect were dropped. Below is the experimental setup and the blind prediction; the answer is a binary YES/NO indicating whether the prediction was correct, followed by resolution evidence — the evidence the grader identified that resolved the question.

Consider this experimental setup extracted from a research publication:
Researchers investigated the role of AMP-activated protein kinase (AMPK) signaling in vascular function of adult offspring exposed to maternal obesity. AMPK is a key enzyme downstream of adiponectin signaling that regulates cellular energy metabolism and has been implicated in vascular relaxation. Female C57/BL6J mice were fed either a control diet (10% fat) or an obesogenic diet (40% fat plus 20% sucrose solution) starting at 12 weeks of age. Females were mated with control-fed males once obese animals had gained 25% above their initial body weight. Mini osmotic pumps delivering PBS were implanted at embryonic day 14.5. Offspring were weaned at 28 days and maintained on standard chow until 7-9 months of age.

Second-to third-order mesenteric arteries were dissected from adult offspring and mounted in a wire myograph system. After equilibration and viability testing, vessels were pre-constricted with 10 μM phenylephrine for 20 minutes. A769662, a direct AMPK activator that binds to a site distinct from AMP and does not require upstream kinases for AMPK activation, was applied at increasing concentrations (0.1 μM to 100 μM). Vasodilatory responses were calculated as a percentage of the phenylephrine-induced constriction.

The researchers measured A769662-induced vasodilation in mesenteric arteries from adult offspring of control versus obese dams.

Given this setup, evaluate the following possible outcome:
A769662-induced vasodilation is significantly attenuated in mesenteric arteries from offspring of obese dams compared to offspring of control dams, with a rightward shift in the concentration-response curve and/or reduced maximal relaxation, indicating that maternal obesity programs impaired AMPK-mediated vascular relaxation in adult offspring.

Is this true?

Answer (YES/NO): NO